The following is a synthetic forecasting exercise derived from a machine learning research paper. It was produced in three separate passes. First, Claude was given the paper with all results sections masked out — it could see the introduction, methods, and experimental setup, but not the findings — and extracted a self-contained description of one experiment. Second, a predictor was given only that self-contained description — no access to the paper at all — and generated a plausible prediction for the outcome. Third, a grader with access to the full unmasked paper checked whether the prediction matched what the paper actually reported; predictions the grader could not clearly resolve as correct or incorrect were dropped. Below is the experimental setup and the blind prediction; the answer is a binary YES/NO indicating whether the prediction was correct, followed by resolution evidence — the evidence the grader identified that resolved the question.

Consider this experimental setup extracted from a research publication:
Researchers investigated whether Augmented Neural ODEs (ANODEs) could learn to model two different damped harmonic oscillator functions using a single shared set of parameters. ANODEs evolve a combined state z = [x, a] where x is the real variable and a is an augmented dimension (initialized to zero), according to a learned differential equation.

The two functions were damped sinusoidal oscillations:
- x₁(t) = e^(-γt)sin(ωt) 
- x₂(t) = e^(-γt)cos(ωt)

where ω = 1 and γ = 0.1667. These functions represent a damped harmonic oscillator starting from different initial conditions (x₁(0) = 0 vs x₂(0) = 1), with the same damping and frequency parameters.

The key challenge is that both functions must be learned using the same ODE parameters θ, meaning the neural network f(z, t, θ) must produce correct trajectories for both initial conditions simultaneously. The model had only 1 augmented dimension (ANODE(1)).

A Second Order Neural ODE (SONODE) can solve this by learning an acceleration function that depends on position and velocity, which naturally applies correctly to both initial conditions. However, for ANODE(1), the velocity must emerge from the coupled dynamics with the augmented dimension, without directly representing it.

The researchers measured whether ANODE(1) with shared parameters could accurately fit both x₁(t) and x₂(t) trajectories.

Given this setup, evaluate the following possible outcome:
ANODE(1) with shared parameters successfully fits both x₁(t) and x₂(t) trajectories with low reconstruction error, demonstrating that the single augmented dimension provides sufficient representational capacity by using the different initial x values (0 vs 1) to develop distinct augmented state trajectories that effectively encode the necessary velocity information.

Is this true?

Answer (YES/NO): YES